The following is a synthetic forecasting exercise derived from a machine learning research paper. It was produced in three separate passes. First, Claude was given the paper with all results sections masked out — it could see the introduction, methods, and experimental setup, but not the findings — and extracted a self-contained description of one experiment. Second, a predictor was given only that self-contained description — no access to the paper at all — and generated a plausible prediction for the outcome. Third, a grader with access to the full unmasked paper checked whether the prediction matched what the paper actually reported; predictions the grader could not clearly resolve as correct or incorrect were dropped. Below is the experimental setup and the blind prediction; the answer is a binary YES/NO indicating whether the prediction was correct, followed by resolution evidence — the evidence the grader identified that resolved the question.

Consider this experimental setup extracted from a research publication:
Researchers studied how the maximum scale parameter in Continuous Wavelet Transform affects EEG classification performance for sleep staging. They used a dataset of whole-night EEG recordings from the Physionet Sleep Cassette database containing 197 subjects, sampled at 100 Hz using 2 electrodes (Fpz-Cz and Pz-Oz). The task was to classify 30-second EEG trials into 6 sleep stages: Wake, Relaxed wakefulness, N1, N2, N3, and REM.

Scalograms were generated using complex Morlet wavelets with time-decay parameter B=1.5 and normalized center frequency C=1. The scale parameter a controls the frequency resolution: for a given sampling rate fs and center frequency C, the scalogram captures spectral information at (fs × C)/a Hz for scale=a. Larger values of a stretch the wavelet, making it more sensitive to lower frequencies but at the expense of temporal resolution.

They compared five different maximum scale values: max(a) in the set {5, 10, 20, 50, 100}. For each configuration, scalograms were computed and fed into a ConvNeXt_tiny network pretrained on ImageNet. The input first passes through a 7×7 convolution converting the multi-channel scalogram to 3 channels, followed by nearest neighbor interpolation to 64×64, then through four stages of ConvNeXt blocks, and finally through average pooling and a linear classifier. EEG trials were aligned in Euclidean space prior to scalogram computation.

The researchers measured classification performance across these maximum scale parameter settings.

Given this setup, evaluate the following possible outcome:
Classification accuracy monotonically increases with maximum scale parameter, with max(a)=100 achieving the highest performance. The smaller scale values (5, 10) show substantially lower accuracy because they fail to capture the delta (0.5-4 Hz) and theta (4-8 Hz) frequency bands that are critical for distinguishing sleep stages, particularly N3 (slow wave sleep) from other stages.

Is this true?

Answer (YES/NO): NO